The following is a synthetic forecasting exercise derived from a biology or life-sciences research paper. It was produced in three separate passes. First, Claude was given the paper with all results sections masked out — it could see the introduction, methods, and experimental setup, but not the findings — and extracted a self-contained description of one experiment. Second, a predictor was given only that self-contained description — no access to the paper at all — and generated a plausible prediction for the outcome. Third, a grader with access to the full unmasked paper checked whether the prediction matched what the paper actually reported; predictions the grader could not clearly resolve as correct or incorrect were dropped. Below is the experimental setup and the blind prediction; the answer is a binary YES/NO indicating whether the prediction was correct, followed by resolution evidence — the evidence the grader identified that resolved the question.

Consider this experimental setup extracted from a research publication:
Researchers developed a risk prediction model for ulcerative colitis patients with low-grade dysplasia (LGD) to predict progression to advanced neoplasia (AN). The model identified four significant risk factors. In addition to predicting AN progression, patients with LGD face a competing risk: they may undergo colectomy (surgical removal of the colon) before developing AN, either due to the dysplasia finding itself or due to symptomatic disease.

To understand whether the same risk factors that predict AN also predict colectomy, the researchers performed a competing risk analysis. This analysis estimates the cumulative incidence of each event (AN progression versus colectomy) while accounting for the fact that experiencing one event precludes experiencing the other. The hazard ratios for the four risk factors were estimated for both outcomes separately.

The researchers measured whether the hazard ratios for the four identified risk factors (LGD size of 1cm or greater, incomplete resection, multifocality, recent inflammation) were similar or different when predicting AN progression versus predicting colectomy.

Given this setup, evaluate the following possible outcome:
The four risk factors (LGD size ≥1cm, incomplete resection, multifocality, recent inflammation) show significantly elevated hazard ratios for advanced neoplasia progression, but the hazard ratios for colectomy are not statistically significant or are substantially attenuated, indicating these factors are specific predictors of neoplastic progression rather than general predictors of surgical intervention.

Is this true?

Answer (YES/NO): NO